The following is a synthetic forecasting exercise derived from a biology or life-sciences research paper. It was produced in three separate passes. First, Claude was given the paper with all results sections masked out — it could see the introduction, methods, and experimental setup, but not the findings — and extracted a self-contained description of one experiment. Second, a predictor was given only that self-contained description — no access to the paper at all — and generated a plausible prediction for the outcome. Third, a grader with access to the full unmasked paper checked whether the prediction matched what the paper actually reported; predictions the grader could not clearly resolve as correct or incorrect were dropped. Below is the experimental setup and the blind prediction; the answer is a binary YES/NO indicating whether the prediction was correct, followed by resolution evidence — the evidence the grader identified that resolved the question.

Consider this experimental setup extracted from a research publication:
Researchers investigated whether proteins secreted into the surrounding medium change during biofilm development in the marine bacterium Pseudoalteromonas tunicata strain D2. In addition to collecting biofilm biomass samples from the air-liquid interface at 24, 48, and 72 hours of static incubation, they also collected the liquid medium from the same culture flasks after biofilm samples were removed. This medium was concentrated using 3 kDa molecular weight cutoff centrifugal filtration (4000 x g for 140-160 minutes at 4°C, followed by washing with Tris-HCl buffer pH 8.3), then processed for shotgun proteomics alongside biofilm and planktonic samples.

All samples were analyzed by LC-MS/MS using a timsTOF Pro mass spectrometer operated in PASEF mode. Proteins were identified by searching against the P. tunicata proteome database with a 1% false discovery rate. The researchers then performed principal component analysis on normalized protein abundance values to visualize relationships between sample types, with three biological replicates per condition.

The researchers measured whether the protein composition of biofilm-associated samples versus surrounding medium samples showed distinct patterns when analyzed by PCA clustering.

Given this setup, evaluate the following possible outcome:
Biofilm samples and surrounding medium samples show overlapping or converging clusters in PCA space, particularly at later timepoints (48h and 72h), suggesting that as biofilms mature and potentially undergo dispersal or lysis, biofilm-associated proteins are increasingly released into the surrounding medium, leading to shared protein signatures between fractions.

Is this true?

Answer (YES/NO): NO